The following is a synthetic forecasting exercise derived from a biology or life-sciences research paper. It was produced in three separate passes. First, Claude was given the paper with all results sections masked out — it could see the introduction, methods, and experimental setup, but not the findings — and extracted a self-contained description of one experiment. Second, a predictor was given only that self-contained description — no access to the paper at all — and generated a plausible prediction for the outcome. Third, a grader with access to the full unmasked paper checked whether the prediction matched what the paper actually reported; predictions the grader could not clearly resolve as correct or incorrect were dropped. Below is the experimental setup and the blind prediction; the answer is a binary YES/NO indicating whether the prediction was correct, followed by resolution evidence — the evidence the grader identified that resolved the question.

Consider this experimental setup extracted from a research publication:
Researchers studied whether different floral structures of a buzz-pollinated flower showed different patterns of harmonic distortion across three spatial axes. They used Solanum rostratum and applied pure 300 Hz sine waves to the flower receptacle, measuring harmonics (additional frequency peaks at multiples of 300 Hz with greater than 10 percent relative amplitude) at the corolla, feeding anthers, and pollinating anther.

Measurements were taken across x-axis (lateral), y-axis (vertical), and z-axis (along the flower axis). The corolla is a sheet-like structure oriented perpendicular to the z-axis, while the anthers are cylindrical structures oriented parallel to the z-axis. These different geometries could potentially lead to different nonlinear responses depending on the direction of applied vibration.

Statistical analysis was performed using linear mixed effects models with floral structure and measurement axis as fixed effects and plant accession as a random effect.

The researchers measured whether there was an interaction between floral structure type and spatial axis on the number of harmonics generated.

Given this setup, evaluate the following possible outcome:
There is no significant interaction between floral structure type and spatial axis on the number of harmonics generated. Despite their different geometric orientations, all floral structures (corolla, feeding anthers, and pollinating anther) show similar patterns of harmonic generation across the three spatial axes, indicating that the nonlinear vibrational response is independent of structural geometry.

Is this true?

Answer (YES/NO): NO